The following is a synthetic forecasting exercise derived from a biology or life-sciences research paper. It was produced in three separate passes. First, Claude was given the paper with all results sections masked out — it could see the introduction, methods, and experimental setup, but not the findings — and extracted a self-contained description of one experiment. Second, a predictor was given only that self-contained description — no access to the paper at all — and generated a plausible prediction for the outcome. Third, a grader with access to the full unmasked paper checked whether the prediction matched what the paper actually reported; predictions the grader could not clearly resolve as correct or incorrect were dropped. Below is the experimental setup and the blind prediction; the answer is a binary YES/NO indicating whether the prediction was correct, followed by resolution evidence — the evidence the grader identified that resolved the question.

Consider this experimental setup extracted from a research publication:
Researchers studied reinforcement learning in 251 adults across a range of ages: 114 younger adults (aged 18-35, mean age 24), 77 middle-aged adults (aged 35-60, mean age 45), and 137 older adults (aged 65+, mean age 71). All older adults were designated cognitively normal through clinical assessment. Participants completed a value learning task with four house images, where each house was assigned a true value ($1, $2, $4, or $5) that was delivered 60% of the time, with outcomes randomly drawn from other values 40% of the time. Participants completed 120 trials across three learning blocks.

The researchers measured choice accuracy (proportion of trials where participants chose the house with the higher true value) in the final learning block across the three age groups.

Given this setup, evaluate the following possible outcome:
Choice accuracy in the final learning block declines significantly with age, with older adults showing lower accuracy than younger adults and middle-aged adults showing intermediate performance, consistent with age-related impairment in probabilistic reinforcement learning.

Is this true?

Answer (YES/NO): YES